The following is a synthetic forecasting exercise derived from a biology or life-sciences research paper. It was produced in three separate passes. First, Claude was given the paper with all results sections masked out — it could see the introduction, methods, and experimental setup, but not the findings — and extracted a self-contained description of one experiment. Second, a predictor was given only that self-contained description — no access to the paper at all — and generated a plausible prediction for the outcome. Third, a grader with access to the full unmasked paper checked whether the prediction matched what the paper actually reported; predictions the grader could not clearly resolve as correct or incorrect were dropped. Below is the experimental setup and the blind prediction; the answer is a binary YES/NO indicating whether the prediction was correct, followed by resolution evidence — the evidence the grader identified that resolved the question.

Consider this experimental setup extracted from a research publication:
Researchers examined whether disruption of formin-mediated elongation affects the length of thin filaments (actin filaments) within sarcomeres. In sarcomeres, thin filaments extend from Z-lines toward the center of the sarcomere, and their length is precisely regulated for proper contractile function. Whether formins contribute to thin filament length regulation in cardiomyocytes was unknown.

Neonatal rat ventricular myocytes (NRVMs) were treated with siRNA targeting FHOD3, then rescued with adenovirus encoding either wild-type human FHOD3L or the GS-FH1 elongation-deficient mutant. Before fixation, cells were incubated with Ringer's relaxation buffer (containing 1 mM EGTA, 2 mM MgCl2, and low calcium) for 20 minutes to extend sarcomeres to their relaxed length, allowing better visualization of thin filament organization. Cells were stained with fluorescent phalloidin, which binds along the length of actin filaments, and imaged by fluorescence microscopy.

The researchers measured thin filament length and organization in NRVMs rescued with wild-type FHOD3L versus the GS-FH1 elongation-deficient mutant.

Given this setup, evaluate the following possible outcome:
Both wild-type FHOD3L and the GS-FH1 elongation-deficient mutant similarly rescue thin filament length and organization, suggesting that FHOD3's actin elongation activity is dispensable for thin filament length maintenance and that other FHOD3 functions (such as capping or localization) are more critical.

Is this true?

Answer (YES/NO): NO